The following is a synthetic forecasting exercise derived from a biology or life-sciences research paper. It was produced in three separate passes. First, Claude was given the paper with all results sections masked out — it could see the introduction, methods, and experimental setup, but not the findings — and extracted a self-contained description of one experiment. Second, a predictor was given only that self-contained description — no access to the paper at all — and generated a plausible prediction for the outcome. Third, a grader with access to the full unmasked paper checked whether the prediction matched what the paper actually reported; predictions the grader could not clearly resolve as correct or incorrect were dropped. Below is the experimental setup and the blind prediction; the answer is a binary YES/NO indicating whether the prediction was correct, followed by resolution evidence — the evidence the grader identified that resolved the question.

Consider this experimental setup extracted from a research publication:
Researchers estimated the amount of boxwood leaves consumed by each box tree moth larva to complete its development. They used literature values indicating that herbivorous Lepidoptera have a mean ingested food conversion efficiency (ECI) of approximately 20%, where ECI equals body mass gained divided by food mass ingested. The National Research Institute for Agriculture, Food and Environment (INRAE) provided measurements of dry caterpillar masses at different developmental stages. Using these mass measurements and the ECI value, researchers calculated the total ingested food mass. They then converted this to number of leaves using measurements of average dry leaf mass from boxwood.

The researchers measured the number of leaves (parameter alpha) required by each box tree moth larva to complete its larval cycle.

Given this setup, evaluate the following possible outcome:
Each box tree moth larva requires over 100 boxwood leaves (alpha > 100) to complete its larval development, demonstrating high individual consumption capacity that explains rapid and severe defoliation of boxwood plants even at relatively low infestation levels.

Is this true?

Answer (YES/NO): NO